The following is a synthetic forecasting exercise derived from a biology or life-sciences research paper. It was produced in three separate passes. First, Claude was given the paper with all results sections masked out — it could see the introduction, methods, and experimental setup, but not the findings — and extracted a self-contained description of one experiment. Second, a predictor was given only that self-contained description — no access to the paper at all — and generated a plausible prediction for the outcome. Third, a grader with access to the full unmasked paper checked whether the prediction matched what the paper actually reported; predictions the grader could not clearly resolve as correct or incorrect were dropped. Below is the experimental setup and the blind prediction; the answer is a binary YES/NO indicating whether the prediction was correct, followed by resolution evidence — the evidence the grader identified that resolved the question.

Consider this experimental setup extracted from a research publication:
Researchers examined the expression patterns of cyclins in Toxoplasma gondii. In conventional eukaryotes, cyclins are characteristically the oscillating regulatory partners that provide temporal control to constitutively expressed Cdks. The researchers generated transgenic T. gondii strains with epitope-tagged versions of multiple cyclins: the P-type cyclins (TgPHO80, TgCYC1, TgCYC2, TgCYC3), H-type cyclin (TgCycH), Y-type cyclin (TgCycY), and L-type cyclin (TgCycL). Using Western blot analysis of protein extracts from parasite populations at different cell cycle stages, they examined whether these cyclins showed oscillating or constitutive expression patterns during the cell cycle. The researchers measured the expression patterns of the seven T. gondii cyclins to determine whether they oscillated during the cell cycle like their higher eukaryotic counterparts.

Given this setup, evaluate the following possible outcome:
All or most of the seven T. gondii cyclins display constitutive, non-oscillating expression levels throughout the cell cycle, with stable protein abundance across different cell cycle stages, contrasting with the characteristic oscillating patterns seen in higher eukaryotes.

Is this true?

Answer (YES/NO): YES